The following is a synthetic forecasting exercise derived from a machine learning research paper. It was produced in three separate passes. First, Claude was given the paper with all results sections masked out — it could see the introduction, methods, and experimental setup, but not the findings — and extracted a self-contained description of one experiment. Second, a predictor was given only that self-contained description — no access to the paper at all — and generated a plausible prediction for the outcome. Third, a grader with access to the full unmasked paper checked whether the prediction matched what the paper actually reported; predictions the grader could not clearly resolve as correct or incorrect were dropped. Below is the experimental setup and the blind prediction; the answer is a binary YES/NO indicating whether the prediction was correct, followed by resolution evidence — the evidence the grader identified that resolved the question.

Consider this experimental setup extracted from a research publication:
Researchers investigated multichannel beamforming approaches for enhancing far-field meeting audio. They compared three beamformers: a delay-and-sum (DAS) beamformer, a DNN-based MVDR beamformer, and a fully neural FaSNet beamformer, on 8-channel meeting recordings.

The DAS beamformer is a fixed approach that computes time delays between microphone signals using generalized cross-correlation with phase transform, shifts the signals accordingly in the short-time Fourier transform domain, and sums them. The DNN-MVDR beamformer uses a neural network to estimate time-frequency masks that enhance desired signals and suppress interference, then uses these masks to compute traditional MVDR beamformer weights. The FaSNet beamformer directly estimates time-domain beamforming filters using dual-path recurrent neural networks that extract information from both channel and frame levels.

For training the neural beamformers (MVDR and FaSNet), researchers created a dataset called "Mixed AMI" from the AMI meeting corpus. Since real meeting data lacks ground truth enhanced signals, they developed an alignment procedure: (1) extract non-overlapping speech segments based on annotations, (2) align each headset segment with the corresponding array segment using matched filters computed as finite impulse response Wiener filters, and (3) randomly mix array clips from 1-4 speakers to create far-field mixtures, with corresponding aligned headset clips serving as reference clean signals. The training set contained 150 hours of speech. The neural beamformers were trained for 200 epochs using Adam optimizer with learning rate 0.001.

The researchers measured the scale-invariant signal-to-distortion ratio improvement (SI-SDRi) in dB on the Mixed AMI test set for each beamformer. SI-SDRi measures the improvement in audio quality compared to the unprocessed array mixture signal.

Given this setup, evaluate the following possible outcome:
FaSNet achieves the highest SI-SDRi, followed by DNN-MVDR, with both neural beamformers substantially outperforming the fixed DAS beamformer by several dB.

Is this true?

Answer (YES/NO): YES